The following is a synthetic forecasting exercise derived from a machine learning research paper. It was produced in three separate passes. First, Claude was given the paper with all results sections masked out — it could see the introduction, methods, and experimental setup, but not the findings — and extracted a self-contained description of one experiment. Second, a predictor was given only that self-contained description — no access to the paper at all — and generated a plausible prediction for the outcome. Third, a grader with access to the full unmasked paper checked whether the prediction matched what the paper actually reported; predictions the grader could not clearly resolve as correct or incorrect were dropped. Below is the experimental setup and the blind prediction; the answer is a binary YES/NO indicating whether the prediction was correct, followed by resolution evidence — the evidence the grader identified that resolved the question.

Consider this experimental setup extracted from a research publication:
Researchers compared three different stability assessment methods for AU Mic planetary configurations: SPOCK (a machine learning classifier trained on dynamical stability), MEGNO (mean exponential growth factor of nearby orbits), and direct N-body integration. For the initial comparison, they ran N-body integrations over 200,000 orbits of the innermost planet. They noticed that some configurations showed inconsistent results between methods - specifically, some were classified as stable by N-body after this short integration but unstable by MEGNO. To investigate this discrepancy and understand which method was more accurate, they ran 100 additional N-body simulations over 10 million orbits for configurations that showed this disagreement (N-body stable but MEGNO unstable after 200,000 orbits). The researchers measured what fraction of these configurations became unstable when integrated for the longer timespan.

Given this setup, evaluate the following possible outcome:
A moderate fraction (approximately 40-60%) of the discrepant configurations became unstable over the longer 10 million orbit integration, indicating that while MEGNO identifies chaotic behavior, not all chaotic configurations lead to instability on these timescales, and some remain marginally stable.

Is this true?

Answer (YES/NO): NO